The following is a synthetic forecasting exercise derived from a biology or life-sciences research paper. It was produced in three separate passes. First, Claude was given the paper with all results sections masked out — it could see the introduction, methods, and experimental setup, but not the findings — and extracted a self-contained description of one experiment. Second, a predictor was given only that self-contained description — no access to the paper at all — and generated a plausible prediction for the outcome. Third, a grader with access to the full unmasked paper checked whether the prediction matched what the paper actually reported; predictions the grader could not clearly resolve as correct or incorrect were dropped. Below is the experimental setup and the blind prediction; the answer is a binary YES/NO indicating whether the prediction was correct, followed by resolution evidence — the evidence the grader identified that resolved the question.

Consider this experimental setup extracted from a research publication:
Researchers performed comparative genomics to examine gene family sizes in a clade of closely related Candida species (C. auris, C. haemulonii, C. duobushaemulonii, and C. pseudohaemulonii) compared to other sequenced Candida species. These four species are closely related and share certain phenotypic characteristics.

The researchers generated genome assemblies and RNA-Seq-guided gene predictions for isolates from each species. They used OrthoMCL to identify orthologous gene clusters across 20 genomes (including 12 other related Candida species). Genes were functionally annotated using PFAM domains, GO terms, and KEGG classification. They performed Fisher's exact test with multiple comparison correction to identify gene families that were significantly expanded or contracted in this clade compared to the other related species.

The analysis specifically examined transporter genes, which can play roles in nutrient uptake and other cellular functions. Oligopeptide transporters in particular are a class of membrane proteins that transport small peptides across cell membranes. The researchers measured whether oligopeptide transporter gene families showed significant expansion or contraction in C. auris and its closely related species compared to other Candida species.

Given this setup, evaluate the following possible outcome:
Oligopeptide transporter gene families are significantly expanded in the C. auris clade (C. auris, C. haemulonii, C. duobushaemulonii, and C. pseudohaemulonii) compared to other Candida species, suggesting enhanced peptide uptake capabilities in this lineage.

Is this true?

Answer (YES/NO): YES